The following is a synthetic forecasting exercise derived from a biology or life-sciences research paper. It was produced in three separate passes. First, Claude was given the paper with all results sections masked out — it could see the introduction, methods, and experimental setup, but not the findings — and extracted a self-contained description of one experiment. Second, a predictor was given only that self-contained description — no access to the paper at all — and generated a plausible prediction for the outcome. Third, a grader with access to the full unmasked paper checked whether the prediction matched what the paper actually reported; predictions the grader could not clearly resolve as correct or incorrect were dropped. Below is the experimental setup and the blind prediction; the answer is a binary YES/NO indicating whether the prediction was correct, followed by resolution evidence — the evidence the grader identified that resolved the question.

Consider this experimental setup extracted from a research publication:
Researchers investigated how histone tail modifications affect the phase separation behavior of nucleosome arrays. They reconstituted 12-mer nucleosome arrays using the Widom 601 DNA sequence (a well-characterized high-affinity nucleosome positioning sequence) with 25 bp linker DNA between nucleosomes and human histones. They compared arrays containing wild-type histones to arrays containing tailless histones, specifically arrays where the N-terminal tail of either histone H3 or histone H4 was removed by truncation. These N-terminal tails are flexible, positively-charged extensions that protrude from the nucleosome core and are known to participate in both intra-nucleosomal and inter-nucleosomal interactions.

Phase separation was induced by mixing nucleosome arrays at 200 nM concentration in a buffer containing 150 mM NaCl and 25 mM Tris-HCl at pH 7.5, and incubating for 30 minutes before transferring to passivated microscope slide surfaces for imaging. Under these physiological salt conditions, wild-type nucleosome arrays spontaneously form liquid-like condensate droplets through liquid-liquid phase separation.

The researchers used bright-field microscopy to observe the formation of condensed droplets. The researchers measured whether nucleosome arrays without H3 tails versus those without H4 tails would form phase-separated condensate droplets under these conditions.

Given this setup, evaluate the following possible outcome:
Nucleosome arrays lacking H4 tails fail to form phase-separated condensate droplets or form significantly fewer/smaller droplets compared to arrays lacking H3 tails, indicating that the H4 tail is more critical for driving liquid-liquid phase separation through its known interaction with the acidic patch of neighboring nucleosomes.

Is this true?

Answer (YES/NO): NO